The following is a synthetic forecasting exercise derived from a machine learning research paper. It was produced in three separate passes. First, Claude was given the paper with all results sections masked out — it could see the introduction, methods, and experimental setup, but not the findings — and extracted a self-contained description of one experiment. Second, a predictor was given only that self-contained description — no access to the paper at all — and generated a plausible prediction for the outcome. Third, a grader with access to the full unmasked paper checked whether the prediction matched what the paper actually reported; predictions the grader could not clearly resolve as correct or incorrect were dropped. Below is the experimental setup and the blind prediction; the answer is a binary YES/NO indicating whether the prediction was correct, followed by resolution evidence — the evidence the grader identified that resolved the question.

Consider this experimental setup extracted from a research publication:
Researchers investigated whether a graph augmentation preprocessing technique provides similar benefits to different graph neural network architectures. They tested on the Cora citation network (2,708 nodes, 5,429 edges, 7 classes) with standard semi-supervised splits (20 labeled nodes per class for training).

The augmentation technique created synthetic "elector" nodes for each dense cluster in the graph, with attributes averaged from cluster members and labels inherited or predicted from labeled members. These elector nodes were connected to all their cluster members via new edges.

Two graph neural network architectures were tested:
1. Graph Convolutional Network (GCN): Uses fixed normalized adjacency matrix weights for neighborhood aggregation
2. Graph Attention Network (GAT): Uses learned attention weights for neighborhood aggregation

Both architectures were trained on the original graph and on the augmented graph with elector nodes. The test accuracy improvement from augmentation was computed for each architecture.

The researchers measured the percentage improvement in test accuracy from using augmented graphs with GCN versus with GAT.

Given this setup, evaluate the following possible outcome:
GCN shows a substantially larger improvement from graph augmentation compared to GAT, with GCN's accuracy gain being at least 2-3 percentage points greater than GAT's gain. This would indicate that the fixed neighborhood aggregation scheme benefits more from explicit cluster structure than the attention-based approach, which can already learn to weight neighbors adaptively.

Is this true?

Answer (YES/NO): NO